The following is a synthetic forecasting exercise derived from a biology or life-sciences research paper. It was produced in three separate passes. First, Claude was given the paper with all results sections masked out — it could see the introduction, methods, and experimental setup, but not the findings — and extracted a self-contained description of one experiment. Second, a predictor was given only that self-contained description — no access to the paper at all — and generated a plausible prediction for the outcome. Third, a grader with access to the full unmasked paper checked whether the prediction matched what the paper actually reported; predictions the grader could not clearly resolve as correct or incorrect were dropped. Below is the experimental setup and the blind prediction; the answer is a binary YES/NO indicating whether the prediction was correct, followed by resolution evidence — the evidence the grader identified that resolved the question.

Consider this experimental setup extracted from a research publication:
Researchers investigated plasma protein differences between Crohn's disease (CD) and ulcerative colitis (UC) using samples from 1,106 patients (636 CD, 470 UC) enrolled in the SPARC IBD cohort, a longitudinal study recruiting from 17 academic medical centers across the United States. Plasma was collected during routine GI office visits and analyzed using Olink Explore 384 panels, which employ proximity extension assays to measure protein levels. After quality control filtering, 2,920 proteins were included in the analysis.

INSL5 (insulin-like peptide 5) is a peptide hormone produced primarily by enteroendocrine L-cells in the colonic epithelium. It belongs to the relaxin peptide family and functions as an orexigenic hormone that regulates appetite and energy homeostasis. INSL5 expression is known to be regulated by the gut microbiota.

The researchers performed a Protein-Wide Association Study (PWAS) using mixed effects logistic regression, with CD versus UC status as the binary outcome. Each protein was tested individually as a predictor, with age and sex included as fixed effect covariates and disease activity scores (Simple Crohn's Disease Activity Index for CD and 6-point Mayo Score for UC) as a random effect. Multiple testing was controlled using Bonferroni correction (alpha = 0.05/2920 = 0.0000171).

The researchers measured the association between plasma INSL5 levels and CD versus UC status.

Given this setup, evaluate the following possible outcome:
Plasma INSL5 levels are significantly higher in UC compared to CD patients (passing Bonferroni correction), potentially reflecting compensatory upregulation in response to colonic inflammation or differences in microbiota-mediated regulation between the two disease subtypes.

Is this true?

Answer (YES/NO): NO